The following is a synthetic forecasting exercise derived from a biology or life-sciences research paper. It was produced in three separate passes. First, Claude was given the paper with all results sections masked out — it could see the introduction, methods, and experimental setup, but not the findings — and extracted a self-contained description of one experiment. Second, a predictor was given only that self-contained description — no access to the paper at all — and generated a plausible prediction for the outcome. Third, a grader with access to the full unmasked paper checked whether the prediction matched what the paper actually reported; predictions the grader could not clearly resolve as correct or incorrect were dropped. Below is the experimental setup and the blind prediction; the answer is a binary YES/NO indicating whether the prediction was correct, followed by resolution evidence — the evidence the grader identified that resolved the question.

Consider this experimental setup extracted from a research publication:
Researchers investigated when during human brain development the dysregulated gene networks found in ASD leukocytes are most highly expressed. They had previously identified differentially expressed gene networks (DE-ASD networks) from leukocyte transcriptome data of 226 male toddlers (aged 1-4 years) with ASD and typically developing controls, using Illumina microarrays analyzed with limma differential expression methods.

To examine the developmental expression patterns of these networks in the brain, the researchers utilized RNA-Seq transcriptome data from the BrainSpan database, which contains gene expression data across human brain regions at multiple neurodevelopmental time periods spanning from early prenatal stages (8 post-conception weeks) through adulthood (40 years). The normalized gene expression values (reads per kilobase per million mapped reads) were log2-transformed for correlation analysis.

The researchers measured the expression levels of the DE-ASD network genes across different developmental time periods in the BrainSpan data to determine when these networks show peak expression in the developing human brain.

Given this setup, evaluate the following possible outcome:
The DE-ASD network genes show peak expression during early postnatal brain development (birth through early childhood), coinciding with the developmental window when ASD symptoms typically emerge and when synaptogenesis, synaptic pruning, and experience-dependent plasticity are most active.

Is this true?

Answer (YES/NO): NO